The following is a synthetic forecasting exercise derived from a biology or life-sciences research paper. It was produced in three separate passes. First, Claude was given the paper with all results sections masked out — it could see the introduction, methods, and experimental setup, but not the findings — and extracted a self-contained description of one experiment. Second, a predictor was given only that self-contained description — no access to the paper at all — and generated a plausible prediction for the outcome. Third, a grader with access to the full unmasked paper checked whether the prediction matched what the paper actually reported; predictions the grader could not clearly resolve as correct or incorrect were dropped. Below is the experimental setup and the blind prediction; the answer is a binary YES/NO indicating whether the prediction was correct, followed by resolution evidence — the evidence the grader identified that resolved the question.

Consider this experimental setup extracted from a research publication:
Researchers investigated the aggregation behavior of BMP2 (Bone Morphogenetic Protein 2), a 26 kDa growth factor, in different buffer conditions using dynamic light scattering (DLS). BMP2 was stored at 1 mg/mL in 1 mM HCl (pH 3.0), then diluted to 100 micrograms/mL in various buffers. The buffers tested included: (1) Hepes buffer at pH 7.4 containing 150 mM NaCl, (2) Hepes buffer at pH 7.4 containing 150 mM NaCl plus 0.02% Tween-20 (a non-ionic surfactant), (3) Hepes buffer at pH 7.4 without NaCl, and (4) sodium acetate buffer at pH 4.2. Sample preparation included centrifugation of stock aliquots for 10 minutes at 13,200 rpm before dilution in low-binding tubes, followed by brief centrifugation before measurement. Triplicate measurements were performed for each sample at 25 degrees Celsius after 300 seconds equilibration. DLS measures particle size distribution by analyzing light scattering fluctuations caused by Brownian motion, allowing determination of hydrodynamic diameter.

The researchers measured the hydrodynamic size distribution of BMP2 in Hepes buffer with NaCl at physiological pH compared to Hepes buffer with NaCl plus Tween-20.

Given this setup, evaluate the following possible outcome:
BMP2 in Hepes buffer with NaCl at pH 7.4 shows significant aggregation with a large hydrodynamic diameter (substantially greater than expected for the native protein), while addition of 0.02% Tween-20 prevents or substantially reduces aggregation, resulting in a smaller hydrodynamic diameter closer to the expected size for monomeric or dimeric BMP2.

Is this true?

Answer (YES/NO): YES